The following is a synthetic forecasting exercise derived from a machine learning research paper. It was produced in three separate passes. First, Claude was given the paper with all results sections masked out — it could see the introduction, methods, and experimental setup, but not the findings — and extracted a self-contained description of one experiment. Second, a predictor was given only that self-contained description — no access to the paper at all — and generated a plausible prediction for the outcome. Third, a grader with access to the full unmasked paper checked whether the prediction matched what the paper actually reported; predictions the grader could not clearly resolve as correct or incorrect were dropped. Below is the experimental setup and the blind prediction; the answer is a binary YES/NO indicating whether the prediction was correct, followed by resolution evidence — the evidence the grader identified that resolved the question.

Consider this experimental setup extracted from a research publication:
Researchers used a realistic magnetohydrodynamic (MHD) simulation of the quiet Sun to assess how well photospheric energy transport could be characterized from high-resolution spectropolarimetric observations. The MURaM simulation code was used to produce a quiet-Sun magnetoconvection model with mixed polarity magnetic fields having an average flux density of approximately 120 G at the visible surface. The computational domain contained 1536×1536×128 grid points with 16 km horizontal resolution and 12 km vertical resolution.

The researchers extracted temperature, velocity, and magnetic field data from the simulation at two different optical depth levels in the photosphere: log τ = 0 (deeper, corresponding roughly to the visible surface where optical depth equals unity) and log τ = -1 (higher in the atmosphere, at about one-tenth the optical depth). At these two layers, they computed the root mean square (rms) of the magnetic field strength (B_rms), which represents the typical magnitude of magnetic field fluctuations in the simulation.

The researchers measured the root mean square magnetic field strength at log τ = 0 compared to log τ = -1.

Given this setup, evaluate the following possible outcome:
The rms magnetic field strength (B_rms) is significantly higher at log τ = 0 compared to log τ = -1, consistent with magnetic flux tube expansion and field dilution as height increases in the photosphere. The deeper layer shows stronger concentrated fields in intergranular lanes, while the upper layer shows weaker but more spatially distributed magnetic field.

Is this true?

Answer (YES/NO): YES